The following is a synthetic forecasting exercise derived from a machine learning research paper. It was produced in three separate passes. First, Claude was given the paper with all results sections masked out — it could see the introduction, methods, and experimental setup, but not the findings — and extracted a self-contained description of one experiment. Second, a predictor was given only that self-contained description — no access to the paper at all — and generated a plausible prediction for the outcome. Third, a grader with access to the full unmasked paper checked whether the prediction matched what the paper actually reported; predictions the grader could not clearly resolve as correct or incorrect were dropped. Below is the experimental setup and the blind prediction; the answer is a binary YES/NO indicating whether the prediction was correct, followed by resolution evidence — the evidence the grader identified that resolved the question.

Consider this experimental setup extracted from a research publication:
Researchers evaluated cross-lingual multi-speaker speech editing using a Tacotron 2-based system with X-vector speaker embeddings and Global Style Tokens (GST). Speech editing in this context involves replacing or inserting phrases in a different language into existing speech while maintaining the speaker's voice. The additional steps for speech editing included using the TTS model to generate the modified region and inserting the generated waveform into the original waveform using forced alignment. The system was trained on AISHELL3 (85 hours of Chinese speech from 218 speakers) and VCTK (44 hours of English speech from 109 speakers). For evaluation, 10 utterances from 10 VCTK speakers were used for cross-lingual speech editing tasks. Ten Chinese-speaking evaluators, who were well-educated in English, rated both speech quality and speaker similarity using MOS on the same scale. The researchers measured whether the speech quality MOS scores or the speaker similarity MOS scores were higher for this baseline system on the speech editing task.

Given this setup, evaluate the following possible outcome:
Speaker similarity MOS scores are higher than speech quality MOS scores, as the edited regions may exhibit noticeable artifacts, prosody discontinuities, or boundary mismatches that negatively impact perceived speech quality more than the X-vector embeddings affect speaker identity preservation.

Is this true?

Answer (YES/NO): YES